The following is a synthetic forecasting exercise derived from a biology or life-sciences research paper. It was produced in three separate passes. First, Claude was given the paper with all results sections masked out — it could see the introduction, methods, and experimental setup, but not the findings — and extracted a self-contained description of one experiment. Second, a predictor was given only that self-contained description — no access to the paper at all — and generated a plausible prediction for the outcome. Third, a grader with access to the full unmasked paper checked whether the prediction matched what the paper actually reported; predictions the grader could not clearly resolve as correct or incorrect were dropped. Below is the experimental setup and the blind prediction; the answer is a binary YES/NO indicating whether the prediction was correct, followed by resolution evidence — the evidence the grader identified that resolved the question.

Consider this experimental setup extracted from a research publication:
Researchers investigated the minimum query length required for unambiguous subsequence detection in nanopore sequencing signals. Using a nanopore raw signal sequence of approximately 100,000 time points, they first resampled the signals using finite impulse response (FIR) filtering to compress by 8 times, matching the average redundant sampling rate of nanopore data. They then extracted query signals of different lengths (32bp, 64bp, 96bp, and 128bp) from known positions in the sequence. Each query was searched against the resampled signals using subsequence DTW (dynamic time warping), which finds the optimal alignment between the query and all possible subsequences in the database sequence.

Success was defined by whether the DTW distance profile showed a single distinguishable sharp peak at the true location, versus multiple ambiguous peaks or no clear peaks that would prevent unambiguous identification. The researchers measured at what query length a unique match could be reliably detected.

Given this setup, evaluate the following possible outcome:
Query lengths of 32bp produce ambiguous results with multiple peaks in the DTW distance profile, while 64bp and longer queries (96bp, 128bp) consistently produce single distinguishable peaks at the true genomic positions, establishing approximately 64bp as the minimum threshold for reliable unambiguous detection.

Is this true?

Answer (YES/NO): NO